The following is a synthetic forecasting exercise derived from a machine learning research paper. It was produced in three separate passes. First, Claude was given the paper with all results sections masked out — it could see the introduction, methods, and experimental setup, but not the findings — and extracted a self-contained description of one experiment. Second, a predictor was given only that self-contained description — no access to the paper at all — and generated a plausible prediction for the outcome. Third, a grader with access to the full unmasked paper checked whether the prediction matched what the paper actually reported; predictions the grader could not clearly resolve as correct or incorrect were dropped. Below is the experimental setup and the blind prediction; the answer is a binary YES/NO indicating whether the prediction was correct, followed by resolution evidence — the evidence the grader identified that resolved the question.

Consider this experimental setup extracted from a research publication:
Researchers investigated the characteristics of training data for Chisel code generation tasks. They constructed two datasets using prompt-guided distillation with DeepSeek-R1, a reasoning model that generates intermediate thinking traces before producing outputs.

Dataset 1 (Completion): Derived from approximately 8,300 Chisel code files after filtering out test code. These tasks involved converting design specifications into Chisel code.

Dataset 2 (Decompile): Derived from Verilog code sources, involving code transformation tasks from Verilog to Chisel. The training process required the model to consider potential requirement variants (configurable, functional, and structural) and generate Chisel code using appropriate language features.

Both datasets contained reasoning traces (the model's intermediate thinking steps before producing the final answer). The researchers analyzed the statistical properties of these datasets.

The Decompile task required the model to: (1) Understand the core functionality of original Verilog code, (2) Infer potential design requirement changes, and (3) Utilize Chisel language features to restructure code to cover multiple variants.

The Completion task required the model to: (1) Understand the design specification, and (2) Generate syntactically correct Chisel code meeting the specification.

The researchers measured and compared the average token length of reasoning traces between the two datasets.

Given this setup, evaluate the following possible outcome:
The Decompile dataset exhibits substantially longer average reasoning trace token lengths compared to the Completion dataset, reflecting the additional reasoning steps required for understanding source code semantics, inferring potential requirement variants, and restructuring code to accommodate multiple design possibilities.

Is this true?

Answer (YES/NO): YES